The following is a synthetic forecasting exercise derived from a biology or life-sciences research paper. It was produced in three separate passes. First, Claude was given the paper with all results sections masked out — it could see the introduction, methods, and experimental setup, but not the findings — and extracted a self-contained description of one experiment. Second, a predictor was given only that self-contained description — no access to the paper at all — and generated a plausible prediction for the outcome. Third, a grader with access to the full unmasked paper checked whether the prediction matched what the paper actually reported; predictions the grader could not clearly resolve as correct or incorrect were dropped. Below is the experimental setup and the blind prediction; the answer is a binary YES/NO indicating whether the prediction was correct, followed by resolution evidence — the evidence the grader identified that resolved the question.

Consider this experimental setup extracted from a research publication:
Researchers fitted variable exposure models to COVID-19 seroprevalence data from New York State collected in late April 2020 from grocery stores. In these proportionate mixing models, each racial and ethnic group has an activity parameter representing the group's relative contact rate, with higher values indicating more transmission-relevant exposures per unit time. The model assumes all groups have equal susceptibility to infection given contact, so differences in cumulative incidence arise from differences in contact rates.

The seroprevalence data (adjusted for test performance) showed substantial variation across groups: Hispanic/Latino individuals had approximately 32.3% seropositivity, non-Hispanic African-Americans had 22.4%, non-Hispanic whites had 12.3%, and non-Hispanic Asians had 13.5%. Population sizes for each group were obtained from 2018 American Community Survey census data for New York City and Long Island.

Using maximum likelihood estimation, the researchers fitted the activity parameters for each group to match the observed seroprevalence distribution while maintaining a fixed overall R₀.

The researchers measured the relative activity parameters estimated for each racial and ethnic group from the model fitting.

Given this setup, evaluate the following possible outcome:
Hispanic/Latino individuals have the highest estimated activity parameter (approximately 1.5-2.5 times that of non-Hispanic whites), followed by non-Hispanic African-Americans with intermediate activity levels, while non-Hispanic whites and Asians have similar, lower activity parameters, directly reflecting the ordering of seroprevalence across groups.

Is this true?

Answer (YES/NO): NO